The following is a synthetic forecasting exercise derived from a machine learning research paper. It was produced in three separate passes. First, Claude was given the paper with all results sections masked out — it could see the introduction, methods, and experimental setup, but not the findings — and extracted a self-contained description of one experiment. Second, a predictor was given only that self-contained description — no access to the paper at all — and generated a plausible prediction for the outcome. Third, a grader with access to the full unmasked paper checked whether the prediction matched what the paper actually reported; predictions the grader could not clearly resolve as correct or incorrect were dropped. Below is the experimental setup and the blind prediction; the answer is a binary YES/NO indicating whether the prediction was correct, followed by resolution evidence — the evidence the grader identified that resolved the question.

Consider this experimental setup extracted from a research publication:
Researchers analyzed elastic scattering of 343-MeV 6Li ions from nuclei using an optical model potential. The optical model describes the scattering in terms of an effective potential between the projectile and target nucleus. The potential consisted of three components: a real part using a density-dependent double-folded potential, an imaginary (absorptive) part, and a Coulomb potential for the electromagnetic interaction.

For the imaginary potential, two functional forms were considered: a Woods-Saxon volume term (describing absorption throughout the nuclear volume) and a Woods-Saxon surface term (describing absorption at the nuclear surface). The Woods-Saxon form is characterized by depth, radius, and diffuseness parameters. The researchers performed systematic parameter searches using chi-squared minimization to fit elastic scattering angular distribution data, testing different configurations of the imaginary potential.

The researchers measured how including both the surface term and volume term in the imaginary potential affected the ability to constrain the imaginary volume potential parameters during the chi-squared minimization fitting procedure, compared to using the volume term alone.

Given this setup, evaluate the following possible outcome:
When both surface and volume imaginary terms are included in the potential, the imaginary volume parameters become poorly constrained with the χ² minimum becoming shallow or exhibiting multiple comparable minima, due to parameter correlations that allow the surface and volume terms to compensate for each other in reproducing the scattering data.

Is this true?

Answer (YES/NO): NO